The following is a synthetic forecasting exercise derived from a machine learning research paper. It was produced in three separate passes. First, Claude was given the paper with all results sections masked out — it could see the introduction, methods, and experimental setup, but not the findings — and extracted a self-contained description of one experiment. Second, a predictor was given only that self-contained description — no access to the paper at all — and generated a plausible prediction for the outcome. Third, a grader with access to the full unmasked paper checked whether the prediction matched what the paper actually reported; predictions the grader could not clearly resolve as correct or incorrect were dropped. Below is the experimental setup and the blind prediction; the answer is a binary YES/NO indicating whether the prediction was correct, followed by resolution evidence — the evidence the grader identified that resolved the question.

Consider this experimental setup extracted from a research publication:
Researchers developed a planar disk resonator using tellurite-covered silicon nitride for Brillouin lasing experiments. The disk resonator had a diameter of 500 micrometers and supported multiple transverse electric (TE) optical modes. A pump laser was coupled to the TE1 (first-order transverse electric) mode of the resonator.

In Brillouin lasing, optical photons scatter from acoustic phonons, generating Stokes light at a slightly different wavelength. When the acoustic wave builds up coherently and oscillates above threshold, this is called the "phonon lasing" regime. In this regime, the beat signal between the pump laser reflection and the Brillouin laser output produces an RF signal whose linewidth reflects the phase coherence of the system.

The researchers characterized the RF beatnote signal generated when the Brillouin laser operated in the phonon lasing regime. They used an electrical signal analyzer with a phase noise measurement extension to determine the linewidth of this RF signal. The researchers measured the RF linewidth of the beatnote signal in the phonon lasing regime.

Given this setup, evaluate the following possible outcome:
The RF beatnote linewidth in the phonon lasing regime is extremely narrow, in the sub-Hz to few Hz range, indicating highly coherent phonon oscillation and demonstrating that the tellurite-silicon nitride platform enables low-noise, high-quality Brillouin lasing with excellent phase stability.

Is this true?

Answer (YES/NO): NO